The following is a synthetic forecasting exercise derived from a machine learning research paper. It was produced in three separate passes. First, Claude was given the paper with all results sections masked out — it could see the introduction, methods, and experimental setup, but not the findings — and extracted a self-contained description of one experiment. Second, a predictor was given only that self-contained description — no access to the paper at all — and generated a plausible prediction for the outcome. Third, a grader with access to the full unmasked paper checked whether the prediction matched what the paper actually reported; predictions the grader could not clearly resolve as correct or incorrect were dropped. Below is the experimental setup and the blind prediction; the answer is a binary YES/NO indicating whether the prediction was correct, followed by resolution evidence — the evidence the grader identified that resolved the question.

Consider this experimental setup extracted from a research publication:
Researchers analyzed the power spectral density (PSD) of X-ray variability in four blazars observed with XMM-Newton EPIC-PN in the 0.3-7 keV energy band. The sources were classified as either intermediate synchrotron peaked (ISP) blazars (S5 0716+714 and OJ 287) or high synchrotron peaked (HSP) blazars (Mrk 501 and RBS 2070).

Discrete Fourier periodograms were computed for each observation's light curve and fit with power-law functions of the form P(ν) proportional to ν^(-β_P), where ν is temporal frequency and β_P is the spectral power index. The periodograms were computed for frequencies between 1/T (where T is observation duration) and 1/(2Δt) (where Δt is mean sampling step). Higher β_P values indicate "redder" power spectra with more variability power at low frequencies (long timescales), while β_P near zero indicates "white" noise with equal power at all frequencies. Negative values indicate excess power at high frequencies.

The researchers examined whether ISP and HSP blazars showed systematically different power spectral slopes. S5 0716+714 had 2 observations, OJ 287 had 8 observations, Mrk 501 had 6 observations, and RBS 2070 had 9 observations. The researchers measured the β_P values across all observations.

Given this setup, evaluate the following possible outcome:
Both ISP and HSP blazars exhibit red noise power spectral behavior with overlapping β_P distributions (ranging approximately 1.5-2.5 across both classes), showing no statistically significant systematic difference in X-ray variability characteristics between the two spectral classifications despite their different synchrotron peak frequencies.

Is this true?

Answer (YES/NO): NO